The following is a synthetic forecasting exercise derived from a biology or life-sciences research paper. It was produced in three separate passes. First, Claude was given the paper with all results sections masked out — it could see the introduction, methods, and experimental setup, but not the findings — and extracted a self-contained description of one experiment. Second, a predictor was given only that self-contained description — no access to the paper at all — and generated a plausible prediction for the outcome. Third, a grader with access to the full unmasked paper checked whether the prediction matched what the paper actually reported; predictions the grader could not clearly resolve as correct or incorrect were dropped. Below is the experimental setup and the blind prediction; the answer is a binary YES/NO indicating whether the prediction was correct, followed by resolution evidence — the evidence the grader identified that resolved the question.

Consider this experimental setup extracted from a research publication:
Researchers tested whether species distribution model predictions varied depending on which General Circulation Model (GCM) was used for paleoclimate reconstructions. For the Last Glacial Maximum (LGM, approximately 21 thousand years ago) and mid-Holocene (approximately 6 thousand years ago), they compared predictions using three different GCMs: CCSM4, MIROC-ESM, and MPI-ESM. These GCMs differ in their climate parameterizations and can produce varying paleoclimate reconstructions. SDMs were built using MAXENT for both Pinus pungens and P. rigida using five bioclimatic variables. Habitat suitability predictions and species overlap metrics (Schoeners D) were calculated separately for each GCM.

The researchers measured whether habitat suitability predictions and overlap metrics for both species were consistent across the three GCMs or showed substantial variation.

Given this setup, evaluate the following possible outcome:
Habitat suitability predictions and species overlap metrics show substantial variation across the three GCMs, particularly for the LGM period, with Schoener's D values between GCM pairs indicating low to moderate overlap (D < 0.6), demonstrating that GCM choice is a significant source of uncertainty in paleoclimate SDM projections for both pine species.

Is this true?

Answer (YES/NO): NO